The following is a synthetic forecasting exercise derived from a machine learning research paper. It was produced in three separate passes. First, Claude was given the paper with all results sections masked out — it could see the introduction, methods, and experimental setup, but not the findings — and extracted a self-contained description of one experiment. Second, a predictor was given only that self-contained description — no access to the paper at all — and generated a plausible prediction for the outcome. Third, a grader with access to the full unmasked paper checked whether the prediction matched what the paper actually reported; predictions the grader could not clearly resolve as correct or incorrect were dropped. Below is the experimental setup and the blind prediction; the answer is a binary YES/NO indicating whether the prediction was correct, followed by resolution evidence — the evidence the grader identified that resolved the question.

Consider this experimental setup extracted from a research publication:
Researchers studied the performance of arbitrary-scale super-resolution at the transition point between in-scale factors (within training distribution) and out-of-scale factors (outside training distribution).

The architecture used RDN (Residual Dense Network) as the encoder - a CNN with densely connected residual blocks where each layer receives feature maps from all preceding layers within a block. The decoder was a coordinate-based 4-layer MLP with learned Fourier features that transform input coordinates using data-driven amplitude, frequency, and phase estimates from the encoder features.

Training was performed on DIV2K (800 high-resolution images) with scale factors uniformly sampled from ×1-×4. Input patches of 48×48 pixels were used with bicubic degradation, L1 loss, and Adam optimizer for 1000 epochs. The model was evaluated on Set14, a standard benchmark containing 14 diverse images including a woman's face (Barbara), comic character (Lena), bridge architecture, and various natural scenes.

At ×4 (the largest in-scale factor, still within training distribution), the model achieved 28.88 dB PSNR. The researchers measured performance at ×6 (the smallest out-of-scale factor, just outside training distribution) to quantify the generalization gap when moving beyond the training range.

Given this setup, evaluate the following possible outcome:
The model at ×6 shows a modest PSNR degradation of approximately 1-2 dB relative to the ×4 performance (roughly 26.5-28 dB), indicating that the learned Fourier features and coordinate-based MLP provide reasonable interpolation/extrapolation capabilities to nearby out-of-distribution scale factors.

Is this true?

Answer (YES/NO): NO